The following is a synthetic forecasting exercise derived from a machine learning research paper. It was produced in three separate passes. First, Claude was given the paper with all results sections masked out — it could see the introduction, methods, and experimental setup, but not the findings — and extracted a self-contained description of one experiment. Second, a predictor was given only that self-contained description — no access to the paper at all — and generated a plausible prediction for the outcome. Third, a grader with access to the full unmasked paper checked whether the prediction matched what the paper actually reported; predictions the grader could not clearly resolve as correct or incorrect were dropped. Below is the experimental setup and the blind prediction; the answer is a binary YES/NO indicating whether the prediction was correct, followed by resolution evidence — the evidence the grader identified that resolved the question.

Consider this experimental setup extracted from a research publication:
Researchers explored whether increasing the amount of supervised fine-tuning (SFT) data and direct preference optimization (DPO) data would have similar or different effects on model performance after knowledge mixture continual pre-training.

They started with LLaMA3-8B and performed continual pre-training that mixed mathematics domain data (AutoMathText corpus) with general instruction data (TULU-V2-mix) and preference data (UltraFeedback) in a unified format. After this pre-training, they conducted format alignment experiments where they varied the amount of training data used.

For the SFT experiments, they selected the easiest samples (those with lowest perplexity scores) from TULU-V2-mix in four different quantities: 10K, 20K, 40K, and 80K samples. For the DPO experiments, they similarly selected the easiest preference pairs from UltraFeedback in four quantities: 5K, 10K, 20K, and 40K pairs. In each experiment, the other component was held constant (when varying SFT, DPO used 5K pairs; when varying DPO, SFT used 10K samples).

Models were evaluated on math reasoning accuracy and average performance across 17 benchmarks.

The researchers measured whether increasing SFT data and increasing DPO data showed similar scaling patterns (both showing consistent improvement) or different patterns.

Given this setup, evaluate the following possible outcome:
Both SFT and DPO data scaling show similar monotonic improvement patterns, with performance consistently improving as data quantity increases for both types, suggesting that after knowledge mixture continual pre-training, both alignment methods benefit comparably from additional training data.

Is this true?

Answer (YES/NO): NO